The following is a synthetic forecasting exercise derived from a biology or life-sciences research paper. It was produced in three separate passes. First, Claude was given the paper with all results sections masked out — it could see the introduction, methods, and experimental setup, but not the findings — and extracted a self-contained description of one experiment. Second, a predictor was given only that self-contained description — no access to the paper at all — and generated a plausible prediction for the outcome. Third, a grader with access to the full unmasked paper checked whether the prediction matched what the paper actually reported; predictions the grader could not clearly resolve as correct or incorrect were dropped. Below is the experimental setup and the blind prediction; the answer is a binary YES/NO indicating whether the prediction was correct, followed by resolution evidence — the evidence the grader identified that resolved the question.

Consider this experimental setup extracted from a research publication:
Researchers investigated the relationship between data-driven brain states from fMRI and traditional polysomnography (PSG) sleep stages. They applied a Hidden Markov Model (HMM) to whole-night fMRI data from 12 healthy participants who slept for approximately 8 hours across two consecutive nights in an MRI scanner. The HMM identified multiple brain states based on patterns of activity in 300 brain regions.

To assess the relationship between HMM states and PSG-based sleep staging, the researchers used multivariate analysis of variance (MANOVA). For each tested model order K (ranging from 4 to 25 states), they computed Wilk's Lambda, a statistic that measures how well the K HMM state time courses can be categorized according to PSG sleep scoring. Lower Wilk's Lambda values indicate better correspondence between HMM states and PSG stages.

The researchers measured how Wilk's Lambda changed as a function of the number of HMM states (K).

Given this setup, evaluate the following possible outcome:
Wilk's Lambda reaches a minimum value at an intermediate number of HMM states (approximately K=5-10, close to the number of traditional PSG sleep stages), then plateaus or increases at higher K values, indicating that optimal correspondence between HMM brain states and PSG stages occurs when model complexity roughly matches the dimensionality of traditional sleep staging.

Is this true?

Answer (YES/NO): NO